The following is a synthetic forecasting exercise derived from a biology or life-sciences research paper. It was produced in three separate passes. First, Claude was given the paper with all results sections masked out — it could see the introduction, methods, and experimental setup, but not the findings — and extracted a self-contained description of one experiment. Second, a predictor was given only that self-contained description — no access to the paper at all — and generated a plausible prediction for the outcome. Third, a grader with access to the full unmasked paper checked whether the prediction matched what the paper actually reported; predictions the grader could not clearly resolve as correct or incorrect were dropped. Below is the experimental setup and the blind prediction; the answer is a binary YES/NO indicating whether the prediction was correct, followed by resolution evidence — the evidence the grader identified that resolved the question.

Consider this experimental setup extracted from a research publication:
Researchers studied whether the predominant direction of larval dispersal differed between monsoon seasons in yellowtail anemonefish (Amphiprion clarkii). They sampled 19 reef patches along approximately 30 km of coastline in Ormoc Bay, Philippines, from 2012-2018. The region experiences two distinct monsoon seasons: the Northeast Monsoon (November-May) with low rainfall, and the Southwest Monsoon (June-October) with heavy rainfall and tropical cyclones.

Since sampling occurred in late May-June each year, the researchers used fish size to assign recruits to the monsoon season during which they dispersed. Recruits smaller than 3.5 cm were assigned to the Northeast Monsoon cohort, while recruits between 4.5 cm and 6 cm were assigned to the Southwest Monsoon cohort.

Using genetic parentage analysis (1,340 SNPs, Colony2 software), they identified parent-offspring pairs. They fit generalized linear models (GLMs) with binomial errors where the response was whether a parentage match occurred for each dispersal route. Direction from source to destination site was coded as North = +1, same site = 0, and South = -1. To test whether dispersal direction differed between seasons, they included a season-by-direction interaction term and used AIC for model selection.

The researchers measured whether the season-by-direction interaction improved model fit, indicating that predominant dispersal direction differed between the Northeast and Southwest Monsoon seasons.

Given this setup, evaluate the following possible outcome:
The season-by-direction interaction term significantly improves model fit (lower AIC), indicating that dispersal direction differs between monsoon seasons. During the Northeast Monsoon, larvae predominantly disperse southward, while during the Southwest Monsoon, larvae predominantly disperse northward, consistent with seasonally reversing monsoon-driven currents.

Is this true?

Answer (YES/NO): NO